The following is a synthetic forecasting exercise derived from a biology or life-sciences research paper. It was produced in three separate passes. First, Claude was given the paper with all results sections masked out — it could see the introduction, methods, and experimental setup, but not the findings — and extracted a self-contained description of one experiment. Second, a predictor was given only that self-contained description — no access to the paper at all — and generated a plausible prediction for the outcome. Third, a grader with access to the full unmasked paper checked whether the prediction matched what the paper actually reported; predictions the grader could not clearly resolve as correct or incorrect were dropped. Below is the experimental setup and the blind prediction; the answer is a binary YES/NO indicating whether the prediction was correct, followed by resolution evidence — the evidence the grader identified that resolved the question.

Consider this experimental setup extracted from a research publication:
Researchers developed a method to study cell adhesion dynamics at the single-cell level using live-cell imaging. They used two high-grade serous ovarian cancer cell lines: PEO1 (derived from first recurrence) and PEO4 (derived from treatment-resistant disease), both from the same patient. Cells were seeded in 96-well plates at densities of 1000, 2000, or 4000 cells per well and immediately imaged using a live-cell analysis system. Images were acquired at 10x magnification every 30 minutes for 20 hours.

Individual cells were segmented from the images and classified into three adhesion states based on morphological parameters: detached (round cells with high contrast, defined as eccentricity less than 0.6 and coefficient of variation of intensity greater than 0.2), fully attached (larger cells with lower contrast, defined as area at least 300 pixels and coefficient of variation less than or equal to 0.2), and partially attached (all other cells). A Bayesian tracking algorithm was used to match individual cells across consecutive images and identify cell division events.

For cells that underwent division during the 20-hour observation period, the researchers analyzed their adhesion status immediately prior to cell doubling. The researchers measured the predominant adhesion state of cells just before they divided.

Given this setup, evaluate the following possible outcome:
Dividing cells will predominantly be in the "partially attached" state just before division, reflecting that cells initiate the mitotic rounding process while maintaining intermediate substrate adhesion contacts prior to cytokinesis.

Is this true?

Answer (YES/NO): NO